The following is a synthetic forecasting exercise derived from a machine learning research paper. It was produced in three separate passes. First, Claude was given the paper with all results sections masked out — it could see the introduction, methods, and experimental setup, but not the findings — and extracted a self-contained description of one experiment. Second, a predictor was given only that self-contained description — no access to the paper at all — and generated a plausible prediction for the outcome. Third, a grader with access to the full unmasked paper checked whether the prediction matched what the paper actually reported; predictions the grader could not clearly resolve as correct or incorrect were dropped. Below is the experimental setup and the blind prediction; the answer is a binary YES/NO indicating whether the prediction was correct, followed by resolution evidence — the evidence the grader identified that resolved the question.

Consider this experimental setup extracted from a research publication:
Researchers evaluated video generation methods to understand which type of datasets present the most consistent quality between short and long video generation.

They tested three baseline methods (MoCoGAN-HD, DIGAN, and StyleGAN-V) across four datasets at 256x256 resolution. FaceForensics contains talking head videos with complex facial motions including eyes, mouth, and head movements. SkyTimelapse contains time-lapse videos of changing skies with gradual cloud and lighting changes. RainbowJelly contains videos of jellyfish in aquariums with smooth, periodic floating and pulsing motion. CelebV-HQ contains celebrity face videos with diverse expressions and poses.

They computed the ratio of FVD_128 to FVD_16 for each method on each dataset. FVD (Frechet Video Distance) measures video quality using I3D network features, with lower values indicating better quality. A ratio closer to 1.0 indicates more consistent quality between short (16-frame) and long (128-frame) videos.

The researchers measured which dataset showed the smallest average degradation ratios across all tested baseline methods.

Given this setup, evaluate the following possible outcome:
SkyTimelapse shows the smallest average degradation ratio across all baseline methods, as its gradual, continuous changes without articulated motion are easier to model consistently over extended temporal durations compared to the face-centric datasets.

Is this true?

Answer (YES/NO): NO